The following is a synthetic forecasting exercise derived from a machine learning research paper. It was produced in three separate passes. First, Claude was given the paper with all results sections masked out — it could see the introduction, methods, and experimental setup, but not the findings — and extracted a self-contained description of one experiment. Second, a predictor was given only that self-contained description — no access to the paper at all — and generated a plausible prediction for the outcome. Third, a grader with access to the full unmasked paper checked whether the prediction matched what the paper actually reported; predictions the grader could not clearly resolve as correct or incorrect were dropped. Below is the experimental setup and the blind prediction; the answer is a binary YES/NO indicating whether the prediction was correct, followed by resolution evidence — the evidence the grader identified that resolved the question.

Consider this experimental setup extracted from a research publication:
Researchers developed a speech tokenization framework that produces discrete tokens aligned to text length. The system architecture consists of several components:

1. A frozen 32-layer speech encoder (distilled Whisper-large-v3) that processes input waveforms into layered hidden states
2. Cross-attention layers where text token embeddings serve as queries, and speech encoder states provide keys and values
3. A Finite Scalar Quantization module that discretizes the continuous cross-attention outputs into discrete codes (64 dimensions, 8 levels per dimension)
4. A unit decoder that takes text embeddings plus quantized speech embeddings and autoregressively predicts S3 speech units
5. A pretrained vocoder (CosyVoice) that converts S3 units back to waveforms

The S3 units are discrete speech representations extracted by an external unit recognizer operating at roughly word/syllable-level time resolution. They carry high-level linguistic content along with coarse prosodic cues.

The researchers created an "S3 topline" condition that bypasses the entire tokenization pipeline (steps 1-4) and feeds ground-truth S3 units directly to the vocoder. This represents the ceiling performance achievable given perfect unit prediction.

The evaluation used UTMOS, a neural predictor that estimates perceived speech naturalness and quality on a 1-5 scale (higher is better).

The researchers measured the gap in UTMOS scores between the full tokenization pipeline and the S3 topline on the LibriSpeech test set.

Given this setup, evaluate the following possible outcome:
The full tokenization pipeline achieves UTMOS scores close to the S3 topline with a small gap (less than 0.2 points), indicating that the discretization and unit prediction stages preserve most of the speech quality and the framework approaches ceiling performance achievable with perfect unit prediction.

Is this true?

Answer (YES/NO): YES